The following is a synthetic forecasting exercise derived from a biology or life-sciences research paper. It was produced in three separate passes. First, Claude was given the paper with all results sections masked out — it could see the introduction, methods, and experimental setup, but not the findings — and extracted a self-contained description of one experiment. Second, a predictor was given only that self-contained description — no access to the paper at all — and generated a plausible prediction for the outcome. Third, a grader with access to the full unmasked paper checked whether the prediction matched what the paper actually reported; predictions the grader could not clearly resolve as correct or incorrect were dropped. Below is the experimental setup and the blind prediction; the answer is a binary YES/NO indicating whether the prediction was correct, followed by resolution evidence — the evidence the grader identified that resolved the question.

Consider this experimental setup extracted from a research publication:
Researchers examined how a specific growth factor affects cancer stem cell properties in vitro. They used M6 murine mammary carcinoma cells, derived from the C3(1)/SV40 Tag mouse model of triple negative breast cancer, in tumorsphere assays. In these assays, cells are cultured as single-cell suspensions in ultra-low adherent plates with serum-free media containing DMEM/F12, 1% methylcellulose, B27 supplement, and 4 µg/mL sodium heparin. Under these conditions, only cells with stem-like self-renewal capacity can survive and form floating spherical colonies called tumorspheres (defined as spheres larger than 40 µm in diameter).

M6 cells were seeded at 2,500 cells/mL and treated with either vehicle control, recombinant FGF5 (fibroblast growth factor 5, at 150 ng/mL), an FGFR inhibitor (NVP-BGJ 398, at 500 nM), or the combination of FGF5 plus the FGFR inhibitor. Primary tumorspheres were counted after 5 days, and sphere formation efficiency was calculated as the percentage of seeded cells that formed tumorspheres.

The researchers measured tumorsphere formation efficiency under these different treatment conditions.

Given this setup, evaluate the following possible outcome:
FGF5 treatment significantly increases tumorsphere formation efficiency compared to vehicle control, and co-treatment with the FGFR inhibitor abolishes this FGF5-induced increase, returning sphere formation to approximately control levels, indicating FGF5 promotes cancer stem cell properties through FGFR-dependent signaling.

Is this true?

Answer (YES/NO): YES